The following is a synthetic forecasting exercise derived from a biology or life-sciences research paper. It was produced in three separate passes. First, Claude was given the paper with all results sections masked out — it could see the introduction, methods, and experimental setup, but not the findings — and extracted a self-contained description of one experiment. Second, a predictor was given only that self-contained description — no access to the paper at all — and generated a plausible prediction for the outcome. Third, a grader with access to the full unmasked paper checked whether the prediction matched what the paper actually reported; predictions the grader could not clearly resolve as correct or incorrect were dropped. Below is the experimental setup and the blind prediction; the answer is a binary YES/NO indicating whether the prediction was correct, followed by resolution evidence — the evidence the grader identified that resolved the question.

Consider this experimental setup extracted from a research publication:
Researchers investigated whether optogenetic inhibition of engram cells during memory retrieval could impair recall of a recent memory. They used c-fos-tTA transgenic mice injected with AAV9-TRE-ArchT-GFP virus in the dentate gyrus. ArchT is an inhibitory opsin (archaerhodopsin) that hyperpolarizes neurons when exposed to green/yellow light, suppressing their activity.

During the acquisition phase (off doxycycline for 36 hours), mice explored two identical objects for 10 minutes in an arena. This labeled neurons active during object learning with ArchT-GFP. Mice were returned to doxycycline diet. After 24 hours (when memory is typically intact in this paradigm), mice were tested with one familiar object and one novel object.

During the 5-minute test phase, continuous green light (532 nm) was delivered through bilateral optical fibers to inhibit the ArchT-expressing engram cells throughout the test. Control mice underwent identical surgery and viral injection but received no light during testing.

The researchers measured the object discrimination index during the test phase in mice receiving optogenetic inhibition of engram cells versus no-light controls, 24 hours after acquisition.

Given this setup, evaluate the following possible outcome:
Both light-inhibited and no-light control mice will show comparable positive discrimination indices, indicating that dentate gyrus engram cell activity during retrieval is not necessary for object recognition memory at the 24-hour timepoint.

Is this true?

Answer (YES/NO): NO